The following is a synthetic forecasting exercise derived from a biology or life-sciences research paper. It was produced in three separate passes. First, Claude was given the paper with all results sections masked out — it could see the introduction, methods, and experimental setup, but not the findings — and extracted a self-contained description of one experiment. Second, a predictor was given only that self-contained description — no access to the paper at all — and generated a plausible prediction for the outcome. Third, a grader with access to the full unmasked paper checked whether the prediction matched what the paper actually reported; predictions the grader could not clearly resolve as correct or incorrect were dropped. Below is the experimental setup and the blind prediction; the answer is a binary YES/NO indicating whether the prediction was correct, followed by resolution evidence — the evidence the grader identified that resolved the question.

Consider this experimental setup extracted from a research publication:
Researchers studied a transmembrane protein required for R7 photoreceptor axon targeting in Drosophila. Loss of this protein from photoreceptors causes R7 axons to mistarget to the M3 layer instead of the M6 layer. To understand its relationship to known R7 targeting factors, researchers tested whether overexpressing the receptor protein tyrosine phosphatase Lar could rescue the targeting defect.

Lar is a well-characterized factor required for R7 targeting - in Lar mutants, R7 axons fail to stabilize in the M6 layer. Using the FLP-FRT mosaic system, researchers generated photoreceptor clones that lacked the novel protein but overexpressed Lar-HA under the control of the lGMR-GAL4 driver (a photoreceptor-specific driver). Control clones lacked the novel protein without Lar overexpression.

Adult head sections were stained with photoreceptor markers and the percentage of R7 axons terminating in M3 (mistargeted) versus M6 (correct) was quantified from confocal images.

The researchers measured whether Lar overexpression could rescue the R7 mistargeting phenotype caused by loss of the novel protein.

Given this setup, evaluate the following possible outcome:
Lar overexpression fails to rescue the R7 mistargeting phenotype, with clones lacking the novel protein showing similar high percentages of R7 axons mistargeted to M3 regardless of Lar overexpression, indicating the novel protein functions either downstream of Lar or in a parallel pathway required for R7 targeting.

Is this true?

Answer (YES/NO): NO